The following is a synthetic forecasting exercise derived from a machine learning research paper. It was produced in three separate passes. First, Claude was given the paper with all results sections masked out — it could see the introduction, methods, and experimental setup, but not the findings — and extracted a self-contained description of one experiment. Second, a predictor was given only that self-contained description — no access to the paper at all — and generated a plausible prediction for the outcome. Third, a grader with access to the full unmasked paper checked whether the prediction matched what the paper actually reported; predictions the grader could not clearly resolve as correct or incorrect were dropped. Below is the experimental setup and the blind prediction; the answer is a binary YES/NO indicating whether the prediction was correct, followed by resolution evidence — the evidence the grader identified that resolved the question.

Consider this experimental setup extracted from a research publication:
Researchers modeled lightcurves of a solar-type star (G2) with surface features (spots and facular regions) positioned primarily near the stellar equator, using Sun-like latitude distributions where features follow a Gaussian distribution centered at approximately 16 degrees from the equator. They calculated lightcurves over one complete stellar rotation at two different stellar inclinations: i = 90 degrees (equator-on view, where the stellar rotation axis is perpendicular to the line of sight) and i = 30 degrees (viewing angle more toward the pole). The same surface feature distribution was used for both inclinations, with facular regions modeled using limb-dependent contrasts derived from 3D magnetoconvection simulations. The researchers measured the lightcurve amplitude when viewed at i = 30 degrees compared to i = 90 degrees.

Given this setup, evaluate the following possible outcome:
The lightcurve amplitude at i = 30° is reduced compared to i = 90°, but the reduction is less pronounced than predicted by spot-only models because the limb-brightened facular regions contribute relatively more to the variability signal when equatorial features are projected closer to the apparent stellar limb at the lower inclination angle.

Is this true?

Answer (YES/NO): NO